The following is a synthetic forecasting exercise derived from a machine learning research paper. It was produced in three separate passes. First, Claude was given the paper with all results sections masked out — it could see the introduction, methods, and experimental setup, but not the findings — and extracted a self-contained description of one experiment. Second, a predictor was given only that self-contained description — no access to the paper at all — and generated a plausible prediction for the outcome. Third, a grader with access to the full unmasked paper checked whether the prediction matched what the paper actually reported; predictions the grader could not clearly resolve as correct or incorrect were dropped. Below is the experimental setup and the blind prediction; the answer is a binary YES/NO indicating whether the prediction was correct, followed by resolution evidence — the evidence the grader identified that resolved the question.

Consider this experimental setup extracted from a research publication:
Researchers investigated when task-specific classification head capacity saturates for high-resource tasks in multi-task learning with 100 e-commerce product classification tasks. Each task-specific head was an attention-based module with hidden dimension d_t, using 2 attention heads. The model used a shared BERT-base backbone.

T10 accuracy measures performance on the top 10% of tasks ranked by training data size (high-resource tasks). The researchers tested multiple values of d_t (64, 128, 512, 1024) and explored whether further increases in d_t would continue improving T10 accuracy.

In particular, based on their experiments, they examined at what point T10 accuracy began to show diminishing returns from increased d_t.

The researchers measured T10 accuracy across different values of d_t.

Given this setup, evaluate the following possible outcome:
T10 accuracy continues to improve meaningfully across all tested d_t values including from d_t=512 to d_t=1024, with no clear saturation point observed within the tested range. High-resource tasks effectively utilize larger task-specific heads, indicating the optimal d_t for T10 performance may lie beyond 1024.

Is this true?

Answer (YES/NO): NO